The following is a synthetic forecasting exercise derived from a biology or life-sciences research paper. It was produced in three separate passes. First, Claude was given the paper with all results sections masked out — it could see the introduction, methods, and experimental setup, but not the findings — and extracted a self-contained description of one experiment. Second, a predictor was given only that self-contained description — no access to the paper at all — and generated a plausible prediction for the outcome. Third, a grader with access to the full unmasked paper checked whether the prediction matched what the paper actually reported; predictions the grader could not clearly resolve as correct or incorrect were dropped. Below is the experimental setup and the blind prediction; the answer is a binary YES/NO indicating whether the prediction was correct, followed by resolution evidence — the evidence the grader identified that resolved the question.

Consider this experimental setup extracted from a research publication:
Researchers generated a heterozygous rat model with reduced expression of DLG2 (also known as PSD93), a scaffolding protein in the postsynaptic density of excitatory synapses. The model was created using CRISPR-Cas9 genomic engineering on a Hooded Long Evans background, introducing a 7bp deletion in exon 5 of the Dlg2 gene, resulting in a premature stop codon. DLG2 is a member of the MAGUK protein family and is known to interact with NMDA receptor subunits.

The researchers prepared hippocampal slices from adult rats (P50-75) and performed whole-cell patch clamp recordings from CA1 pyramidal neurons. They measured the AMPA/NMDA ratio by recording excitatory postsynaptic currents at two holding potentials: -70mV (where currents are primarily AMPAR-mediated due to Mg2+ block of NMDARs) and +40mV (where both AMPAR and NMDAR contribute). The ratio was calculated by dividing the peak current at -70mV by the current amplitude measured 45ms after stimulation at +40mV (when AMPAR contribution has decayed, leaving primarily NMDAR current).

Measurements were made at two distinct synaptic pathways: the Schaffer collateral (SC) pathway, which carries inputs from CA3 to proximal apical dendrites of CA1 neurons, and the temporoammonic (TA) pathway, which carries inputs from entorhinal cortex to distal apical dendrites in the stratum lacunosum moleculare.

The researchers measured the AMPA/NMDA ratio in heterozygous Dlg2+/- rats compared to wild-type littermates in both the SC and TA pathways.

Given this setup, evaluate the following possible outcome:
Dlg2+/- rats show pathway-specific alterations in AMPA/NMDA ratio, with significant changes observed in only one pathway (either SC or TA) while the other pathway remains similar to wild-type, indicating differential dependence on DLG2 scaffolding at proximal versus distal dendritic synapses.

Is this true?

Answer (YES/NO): YES